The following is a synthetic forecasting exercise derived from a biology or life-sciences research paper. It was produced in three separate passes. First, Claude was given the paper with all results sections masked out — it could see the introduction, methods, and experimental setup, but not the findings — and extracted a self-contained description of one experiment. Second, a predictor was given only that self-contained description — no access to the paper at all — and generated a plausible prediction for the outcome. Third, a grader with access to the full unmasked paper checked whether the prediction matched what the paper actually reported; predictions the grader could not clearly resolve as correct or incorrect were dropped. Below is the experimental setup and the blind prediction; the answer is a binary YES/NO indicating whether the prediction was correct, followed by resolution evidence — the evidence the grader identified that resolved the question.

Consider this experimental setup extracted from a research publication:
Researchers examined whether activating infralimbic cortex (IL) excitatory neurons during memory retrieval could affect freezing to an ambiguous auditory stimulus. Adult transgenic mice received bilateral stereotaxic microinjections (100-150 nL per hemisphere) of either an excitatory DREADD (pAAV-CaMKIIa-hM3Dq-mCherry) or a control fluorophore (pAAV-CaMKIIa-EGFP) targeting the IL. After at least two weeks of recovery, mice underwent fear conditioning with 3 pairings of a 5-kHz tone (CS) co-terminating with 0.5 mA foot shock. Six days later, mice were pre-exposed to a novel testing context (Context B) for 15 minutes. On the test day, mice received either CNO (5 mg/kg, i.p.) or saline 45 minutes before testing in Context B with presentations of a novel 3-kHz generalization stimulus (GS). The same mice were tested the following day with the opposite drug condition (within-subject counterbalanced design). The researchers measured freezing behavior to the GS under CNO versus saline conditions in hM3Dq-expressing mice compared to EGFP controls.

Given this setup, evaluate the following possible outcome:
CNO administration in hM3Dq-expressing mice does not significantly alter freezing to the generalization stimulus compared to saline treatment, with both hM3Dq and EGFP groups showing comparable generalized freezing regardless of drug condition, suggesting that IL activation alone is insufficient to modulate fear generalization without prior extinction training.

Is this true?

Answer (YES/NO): NO